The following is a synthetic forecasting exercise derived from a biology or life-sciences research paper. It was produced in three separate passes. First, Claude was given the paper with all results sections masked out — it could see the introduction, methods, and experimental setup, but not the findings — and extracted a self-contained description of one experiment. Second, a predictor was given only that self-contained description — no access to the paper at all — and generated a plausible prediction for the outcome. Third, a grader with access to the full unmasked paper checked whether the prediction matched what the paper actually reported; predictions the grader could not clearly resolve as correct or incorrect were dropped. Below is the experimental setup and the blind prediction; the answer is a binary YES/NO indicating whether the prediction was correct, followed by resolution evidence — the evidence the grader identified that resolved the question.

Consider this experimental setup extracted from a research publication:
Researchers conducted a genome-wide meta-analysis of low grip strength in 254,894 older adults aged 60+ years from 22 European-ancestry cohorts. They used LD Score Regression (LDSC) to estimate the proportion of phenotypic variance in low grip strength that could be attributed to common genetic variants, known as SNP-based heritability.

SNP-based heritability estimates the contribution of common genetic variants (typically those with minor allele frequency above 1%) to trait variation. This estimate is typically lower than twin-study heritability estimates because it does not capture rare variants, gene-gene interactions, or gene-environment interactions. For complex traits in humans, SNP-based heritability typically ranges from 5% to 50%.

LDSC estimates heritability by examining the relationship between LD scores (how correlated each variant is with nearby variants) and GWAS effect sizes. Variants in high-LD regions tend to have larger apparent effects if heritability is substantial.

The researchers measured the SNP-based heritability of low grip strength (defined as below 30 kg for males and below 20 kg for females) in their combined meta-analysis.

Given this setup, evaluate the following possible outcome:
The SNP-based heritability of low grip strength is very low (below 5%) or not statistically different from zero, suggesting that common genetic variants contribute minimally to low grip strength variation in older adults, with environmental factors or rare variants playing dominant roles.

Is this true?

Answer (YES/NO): NO